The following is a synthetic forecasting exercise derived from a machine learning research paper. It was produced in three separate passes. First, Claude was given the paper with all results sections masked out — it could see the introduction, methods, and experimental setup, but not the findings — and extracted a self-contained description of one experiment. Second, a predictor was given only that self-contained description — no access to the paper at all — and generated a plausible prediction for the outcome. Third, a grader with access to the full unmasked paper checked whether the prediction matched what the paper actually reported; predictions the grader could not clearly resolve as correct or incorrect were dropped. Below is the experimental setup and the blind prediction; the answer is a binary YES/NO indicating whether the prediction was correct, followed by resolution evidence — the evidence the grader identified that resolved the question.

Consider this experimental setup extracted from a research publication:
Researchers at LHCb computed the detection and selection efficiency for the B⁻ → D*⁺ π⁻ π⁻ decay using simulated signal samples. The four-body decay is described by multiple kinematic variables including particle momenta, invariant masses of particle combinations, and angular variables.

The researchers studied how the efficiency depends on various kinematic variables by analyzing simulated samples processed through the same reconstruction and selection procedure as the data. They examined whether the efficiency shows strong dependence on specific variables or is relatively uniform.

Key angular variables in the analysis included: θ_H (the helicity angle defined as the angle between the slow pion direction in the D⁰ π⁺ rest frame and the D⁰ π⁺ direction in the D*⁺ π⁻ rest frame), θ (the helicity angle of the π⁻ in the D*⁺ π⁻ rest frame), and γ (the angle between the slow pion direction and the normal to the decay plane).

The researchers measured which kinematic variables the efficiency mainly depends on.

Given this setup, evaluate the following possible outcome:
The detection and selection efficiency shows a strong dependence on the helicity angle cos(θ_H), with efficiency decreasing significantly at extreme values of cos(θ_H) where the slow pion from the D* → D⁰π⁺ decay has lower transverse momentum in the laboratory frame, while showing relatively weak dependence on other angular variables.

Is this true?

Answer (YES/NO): NO